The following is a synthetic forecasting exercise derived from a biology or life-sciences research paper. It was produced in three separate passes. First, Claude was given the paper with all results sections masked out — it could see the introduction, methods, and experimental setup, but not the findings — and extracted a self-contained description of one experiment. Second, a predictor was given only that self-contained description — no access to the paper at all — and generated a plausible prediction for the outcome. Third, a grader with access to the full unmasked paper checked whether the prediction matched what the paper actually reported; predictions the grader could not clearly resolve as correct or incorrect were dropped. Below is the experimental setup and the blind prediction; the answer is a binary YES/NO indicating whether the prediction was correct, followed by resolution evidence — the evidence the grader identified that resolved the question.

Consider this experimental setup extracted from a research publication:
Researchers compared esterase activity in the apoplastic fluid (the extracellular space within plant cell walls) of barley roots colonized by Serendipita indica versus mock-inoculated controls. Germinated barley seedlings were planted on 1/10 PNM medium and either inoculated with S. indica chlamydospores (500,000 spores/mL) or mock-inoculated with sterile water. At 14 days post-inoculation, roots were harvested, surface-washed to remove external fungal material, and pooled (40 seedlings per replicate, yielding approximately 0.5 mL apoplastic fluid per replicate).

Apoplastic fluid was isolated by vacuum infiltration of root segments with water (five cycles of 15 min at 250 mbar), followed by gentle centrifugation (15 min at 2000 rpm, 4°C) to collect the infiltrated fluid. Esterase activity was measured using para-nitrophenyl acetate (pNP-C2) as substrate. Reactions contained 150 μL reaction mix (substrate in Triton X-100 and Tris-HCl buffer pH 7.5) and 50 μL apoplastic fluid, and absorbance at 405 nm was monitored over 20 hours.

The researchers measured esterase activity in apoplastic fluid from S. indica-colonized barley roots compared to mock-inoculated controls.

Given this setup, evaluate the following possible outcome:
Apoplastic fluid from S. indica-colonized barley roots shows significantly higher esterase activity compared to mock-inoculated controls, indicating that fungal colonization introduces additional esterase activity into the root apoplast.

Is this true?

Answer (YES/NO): YES